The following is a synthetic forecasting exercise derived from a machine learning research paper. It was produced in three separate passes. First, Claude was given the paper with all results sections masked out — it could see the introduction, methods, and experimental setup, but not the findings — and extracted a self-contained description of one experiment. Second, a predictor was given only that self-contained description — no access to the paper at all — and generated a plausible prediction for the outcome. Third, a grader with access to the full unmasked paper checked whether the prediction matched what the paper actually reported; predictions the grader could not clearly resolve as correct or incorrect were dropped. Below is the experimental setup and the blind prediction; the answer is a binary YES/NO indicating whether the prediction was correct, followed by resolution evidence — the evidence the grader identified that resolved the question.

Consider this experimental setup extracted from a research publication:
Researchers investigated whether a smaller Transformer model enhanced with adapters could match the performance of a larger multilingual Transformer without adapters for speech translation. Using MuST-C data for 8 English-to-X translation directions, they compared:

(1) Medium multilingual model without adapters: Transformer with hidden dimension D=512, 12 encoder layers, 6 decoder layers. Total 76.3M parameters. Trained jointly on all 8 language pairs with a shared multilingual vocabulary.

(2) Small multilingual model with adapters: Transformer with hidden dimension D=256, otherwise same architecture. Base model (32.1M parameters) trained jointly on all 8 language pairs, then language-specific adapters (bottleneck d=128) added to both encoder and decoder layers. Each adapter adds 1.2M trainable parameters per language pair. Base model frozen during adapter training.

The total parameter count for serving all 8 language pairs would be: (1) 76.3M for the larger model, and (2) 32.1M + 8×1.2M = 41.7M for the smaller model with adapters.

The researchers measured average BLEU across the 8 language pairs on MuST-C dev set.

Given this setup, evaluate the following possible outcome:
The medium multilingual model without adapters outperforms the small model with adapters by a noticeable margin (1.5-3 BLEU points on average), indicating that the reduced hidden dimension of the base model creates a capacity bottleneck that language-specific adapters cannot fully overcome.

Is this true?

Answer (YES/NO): NO